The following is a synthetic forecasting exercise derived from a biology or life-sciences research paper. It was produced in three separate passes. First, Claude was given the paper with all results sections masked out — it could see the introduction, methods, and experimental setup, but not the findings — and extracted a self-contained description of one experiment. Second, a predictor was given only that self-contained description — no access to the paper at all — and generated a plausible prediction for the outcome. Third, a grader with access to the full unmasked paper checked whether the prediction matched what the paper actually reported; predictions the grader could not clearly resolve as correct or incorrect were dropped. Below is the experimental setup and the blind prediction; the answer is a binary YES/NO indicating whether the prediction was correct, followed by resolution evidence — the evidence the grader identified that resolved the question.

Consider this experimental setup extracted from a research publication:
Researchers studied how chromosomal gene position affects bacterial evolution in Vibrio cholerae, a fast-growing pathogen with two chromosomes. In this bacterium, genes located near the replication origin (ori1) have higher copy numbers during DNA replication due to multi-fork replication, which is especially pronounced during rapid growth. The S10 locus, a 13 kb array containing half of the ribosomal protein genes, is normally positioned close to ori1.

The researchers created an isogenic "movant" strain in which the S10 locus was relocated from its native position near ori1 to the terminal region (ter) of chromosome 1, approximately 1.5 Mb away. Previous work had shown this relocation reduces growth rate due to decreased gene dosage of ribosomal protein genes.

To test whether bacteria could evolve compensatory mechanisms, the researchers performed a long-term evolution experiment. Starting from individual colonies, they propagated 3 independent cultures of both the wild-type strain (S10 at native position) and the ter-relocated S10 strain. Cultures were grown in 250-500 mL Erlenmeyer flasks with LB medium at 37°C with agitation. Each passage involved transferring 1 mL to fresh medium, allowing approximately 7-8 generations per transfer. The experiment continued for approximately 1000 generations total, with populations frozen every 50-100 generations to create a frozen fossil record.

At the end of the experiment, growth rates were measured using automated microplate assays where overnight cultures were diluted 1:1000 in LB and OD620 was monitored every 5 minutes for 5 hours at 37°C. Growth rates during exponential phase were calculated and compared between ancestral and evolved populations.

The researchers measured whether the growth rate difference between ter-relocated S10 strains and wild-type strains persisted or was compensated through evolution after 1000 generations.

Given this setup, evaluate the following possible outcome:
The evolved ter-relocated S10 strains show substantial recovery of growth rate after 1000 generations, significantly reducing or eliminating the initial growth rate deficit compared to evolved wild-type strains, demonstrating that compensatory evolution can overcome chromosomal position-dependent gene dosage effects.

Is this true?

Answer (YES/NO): NO